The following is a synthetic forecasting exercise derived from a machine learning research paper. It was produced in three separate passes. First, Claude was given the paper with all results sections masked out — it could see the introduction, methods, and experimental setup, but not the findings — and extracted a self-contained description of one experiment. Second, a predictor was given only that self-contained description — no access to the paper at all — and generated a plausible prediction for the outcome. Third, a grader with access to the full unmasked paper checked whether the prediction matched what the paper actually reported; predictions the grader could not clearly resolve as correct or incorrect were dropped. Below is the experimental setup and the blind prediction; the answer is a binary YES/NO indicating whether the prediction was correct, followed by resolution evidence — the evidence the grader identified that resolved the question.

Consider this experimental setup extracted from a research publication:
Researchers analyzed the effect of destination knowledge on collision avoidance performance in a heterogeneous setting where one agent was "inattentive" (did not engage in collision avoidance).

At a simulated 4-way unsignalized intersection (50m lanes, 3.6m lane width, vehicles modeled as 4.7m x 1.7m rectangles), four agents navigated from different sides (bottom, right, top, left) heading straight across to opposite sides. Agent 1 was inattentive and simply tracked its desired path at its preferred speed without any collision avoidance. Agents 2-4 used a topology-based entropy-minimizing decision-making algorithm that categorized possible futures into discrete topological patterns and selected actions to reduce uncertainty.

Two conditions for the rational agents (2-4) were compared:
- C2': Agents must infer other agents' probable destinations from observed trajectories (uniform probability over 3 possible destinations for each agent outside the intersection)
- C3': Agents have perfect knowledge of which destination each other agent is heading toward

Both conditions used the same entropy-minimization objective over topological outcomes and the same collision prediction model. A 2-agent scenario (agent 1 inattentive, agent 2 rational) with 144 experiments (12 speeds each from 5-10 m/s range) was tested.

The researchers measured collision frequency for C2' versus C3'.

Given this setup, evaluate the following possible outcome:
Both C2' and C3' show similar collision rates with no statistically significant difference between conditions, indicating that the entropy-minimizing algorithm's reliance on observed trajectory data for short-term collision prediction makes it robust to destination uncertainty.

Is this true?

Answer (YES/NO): NO